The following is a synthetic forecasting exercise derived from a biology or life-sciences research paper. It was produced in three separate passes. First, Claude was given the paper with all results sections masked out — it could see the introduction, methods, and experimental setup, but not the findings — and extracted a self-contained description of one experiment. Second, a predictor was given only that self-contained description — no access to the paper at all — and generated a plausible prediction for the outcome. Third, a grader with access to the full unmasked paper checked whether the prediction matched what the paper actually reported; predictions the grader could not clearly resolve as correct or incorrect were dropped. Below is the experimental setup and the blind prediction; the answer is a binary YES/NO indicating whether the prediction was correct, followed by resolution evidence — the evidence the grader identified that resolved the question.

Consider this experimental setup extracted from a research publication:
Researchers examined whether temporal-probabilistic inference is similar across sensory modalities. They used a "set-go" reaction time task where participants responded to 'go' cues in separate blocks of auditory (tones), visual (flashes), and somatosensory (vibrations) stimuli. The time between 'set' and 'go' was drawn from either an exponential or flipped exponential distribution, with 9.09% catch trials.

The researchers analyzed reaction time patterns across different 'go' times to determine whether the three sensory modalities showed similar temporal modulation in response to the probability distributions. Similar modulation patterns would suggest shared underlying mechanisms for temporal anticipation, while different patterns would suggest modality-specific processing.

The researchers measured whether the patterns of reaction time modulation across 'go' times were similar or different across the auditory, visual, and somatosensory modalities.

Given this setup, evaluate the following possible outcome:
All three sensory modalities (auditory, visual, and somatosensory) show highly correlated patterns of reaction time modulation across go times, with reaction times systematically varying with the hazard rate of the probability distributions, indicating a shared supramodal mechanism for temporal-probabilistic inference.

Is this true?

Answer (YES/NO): NO